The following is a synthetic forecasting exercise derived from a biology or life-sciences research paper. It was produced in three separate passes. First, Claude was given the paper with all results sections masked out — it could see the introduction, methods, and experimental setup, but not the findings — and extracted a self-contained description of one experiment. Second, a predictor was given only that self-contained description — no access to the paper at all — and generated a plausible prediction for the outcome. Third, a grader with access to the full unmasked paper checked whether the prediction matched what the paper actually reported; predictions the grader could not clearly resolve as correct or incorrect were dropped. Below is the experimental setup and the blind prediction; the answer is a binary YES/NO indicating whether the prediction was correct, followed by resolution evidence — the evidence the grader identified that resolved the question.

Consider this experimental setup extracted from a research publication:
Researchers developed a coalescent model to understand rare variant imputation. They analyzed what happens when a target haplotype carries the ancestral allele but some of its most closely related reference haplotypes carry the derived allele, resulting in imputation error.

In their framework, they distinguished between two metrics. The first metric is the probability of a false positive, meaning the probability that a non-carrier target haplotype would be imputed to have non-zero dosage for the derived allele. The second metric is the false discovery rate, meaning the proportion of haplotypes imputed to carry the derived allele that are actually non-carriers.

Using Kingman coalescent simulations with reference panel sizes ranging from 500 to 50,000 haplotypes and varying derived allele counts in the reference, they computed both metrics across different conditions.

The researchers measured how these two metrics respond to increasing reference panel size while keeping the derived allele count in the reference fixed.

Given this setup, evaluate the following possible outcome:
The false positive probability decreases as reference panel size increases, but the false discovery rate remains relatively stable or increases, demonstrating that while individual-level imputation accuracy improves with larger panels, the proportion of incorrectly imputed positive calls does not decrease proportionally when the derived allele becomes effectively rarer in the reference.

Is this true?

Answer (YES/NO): NO